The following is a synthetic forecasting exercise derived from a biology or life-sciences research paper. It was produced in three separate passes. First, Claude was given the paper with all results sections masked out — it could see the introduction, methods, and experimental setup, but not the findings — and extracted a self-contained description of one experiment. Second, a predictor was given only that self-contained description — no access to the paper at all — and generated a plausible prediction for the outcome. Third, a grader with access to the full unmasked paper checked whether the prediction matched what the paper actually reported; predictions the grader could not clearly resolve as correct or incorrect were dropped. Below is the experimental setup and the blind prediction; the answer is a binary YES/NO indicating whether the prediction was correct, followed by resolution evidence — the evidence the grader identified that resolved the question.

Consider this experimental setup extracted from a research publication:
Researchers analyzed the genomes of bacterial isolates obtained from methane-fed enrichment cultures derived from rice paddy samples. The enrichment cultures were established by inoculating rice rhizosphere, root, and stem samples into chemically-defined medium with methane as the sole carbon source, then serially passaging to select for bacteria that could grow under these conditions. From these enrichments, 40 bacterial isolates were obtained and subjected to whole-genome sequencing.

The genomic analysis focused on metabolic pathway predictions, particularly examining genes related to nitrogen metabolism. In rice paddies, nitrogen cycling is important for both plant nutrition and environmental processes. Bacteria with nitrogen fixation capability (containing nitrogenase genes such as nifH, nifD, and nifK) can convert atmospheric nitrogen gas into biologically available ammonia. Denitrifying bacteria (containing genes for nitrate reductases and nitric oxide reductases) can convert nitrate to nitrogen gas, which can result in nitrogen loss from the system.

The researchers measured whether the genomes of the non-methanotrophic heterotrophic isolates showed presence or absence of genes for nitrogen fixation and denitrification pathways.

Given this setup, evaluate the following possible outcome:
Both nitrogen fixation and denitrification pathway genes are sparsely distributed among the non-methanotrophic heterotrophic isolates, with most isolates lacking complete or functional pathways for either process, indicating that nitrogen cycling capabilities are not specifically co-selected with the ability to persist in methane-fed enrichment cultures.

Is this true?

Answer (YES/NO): NO